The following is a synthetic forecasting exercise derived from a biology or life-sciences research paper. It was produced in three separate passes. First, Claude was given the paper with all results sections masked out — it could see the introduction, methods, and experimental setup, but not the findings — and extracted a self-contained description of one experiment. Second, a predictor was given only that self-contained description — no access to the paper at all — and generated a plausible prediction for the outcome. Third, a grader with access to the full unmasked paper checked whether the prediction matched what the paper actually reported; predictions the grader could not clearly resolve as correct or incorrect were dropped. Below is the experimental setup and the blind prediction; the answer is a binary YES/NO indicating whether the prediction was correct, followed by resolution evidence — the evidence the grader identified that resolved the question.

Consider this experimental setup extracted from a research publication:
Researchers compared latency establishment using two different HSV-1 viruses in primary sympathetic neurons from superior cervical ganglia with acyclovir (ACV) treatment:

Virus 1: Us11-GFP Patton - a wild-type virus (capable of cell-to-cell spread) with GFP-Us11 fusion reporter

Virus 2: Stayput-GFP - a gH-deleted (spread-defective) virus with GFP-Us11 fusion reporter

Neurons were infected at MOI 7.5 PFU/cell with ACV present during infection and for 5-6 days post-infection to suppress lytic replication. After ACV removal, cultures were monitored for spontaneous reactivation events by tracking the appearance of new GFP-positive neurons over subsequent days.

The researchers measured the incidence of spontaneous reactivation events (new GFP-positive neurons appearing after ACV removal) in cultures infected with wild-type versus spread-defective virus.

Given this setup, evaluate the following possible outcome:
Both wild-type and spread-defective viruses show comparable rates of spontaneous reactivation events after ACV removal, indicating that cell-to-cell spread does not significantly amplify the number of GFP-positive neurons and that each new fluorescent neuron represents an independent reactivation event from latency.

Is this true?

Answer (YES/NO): NO